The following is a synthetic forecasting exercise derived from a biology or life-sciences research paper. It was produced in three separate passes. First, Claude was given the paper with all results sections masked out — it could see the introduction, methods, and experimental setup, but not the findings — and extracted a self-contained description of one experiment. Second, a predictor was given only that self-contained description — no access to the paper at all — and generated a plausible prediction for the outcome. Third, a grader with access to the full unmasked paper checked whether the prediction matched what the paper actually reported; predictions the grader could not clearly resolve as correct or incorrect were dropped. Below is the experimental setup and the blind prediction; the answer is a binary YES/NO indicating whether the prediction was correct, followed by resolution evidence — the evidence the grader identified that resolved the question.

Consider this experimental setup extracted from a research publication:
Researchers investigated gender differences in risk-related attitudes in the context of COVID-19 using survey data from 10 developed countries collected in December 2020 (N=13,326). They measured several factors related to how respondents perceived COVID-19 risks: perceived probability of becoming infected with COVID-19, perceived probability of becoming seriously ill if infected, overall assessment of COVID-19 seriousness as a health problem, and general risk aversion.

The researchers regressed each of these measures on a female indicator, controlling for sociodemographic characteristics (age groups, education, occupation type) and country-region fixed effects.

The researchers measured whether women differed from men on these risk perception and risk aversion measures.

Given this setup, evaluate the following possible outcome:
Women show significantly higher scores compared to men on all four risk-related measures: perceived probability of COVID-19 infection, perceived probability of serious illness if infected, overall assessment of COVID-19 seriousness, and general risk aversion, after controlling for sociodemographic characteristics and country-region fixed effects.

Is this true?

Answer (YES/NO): YES